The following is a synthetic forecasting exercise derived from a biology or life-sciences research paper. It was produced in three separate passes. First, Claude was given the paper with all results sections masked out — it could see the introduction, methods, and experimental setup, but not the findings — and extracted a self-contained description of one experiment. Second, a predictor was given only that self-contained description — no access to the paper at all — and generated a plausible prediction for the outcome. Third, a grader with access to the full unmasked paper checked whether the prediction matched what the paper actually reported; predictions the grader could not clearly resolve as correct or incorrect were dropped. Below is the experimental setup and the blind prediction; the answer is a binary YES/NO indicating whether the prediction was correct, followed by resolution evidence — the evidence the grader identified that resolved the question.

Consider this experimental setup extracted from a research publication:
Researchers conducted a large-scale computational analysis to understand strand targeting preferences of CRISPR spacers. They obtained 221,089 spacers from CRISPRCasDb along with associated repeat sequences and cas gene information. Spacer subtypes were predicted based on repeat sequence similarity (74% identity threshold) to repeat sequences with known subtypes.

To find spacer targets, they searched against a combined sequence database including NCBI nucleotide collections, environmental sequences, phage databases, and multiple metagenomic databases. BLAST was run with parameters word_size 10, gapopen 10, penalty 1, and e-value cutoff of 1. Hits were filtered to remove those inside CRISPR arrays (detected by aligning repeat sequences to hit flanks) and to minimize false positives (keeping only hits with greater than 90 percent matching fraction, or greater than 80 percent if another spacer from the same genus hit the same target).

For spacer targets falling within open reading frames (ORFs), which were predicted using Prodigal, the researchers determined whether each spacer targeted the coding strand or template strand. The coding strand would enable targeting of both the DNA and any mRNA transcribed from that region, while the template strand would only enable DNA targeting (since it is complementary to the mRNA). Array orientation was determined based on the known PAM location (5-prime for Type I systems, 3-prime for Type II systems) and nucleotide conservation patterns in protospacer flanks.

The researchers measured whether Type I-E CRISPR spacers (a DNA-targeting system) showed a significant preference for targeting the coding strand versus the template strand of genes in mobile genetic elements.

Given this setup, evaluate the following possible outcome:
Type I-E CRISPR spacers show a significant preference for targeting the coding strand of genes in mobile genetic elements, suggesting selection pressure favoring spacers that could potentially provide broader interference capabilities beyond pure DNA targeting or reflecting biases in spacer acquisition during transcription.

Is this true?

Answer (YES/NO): NO